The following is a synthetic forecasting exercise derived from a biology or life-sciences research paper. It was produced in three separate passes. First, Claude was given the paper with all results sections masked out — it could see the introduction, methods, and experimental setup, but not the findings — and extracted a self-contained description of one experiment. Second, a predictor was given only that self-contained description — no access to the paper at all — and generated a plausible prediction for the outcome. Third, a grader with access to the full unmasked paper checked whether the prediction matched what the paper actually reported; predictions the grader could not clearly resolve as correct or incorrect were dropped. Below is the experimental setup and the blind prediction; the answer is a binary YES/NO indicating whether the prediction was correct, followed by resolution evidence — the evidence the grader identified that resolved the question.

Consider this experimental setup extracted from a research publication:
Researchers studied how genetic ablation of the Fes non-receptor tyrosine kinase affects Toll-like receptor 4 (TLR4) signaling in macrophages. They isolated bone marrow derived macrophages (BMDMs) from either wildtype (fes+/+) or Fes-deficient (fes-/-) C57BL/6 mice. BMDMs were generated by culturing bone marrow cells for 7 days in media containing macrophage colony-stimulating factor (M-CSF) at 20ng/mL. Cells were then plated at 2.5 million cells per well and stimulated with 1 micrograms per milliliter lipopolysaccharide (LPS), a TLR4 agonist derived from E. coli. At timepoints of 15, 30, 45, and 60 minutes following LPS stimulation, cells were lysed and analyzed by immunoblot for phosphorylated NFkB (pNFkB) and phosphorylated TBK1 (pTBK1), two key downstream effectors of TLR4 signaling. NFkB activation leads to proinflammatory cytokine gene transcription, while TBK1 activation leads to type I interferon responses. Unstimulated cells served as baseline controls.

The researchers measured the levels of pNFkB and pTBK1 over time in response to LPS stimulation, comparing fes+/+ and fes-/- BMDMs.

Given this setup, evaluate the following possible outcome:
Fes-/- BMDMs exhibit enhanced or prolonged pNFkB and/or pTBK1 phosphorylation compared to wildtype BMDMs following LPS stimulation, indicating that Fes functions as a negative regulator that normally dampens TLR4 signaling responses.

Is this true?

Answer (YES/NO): YES